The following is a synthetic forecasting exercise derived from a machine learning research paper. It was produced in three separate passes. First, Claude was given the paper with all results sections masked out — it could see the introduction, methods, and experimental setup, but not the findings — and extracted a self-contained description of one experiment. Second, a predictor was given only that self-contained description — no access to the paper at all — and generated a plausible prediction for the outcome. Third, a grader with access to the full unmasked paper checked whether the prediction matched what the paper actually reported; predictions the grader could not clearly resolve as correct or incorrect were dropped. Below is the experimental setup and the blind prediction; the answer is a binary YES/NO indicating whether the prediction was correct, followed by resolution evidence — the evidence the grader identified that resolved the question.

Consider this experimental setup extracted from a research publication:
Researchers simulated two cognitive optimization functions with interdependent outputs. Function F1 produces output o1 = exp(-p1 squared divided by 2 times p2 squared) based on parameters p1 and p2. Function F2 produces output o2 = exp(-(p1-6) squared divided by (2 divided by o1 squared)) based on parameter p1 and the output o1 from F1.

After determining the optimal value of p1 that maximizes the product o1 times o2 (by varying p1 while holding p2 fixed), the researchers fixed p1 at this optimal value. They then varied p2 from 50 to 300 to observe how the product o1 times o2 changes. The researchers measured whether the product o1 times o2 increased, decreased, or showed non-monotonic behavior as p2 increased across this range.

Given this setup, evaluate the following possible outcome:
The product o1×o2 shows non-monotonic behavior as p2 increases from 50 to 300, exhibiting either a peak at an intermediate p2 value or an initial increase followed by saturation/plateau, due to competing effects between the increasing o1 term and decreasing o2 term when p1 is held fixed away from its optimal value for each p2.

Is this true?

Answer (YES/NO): NO